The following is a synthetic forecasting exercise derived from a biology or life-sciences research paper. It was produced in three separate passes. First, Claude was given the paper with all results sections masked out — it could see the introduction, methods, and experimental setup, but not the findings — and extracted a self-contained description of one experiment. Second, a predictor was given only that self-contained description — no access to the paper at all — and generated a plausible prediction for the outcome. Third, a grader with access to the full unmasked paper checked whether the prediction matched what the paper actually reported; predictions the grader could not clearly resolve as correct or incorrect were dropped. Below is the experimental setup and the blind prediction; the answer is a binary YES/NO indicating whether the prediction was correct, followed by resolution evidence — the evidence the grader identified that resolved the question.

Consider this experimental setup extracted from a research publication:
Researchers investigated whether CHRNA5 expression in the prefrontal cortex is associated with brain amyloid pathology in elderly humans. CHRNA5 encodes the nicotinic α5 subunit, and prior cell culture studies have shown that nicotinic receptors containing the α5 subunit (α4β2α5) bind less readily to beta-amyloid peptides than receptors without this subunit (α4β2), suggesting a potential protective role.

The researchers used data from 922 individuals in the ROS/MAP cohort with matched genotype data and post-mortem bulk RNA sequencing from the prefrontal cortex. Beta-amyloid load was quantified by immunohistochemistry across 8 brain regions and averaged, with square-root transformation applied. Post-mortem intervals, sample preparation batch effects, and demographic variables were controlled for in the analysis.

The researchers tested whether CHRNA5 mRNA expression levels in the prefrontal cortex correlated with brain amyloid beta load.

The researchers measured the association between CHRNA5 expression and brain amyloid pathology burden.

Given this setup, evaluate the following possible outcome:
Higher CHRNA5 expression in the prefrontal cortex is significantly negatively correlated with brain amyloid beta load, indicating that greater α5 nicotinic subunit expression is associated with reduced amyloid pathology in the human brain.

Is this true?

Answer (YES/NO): NO